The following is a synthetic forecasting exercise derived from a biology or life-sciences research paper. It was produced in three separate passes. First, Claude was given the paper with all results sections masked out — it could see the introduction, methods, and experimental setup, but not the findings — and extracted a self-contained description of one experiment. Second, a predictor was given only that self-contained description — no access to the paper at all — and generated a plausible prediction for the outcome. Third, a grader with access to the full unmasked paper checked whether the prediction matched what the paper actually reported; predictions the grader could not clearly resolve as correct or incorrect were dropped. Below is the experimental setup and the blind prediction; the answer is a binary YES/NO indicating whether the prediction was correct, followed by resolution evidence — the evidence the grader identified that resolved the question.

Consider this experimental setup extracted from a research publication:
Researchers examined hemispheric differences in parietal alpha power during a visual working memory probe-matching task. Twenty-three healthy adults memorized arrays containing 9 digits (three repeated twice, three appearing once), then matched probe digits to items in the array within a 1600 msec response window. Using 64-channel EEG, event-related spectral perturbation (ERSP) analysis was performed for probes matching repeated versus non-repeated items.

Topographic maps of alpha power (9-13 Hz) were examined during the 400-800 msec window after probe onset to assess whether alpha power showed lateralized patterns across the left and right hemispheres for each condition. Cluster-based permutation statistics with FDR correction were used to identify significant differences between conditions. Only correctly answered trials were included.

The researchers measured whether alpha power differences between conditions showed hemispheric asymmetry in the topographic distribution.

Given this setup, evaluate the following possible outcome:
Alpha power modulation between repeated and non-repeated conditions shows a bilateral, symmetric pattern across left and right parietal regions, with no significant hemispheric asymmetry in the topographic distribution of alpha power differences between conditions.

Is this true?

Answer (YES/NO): NO